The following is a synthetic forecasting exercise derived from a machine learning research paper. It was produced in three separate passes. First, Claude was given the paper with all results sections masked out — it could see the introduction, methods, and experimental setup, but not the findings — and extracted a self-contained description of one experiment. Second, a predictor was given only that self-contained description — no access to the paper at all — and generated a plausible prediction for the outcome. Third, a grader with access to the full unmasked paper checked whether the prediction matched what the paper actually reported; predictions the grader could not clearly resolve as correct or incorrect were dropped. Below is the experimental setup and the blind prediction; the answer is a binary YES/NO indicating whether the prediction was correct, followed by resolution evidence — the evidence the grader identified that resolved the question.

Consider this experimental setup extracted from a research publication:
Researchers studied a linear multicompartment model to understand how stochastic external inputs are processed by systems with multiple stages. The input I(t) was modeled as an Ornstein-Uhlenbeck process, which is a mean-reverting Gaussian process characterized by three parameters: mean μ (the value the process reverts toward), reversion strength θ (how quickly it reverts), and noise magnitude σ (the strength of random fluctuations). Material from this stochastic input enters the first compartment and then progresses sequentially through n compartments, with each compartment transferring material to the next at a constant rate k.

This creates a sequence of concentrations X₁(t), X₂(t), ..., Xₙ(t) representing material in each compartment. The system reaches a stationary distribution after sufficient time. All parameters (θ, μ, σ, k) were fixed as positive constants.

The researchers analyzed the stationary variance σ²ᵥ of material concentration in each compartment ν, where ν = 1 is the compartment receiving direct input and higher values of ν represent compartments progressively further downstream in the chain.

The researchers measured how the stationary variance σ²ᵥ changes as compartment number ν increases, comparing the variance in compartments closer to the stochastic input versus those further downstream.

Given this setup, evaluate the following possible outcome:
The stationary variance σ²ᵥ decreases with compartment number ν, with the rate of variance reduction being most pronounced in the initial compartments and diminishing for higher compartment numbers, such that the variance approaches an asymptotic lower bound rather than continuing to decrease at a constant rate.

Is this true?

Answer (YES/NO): NO